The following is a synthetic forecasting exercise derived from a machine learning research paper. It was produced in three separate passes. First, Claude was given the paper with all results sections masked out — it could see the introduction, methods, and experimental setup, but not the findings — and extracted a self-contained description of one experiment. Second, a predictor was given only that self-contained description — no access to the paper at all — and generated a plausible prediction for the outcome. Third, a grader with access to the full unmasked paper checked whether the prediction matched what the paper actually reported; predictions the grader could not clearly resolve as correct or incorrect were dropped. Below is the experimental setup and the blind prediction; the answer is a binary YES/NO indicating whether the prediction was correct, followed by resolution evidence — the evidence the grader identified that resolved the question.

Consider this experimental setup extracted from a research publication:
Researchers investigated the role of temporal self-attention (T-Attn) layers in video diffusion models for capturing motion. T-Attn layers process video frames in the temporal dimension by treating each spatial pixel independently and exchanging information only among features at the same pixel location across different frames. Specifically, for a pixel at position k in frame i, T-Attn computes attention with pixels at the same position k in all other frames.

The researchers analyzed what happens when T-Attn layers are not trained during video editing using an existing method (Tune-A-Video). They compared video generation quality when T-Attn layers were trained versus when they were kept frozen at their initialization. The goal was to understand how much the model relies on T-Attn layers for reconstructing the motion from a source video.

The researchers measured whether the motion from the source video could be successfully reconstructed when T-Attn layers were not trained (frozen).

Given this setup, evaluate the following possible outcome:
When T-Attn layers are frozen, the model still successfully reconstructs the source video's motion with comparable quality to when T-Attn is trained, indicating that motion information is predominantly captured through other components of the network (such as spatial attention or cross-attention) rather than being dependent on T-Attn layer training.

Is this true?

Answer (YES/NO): NO